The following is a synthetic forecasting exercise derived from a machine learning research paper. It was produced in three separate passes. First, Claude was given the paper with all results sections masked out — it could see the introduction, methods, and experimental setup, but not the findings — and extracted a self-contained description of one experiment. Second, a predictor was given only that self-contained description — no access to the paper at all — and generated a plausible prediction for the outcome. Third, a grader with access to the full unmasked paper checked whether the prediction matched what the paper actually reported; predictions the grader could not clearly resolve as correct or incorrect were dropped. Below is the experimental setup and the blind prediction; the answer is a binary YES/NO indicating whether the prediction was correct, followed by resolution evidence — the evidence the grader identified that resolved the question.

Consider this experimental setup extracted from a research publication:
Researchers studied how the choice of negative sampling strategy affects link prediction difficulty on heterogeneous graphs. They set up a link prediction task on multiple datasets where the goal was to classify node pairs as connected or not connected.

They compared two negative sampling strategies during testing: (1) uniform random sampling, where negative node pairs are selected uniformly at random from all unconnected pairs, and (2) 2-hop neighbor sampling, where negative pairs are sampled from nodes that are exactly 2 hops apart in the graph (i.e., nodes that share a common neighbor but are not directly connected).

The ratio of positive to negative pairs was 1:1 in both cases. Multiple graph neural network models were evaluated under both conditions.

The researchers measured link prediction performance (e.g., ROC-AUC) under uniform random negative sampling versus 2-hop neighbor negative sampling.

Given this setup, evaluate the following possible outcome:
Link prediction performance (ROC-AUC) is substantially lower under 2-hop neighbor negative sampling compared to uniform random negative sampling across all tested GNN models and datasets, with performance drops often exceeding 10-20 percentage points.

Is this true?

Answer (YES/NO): YES